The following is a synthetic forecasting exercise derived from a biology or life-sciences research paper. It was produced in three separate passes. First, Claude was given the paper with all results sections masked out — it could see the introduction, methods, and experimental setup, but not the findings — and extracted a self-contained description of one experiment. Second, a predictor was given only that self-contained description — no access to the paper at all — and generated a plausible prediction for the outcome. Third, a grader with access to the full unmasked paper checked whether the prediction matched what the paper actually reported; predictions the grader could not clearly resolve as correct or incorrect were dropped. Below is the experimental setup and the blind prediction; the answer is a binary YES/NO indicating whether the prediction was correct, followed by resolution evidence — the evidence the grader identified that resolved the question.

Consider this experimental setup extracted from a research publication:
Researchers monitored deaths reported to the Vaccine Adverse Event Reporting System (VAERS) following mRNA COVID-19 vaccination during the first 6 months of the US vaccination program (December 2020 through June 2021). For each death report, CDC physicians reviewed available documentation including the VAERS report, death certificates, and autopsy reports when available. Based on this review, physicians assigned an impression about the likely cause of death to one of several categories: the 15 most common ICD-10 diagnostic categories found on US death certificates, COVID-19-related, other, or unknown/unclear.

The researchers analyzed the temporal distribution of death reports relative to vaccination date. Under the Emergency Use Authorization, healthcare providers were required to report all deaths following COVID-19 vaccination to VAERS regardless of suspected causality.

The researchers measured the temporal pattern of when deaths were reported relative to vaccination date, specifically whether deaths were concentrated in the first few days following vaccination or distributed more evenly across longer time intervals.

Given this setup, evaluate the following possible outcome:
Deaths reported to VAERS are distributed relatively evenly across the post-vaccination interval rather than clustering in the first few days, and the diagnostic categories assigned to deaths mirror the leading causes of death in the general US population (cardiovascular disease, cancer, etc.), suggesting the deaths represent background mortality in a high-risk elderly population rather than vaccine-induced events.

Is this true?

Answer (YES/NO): NO